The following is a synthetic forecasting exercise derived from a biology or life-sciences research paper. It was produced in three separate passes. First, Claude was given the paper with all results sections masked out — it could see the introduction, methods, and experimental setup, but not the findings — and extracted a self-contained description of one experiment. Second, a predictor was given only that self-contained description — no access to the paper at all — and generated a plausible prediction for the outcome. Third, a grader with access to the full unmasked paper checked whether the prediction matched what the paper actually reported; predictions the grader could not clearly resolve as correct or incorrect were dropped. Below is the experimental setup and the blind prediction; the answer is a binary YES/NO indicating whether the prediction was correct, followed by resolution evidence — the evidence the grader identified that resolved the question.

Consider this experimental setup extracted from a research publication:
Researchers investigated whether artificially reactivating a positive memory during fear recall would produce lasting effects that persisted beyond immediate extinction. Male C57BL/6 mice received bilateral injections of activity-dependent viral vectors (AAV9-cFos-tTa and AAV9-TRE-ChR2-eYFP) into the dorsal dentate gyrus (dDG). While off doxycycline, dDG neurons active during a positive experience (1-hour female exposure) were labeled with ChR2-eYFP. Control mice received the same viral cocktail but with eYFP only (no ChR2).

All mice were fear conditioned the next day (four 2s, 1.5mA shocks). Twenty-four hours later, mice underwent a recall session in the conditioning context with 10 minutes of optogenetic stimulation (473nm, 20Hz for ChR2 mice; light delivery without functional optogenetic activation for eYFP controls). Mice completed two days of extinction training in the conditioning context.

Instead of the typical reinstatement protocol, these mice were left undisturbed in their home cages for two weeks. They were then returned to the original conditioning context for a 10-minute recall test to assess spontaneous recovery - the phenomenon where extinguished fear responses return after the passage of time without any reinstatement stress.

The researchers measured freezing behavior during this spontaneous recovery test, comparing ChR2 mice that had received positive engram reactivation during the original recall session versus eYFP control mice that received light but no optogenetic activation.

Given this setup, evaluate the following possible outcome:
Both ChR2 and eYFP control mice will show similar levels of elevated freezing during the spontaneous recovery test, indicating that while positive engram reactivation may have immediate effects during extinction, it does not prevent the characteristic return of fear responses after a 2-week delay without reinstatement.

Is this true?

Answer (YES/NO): NO